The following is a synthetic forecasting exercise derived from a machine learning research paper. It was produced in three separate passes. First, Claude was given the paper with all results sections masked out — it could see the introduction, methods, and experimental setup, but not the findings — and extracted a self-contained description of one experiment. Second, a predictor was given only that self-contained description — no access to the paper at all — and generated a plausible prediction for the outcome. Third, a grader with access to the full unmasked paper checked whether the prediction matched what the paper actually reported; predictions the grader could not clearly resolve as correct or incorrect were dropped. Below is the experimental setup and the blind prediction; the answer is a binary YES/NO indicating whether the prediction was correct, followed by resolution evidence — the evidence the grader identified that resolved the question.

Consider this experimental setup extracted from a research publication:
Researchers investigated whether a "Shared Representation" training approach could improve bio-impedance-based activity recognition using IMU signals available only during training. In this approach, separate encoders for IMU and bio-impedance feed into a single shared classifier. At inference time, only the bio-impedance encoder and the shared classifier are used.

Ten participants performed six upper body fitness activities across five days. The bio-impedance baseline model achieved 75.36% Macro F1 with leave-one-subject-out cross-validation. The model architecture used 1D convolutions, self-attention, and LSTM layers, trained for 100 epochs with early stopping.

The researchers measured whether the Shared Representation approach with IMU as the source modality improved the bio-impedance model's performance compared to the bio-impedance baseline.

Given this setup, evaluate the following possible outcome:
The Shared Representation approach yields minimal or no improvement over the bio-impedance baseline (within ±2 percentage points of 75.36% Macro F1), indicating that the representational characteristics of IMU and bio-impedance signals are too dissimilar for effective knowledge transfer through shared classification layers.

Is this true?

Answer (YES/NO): YES